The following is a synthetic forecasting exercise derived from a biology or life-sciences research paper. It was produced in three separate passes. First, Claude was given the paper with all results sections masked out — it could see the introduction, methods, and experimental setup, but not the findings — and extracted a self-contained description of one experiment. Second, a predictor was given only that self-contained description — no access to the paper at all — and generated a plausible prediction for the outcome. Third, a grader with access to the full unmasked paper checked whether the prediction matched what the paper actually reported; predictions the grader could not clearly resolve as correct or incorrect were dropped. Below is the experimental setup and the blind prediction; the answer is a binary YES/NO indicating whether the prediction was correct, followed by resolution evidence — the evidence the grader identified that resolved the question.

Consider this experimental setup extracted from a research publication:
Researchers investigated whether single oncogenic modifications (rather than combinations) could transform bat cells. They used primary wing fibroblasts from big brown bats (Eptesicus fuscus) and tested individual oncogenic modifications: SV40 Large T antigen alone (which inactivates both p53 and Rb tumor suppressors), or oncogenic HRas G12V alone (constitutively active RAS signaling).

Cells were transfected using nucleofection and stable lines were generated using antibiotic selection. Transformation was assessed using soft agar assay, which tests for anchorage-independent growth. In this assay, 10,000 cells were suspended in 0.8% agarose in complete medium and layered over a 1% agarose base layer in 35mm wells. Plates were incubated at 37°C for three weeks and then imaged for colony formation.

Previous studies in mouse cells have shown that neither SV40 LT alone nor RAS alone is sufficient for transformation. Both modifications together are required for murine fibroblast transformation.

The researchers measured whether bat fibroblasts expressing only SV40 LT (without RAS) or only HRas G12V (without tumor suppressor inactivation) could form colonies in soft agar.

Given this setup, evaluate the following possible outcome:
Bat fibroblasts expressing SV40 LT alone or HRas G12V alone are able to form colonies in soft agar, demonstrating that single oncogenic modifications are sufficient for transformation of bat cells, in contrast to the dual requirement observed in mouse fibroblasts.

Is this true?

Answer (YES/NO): NO